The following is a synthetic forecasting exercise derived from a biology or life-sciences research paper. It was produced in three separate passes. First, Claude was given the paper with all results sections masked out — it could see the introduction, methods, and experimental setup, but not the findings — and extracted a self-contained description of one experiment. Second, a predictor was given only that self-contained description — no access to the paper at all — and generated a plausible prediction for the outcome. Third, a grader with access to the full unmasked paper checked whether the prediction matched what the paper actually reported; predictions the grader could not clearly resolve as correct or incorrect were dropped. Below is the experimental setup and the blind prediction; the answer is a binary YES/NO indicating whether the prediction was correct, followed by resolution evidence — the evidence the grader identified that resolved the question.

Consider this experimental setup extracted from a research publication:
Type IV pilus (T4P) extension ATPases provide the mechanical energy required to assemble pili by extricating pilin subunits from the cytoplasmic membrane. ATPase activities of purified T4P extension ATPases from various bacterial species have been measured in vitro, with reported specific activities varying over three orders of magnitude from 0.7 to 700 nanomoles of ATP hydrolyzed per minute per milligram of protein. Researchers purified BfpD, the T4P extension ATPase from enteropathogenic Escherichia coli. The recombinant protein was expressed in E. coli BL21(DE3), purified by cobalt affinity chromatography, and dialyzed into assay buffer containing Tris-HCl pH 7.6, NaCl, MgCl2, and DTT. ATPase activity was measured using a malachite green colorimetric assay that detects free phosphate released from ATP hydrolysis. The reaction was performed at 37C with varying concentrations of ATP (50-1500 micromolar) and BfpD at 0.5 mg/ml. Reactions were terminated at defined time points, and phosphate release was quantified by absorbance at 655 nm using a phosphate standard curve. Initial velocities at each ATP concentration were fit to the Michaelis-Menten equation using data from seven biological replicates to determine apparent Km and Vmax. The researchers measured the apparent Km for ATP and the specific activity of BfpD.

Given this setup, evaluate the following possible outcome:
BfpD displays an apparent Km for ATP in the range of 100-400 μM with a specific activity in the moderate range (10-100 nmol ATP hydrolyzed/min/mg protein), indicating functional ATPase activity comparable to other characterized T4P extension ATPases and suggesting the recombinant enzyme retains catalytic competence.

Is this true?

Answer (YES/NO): NO